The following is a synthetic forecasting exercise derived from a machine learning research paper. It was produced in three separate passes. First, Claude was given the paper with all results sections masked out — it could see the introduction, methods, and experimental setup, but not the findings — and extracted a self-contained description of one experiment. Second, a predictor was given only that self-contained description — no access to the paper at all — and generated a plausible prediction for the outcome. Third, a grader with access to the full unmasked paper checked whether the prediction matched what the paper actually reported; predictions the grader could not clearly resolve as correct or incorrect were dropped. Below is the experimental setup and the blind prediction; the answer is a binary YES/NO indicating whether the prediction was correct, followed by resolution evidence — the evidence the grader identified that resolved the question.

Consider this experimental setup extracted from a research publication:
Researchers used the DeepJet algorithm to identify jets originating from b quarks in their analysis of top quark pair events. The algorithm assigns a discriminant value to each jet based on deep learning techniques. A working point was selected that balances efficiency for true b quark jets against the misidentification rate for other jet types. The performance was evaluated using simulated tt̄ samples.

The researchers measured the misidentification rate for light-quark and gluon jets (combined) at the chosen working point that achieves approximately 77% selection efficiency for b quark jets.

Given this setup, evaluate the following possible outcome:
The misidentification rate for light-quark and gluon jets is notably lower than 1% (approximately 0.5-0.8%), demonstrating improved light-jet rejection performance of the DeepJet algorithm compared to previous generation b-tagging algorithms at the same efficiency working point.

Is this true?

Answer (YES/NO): NO